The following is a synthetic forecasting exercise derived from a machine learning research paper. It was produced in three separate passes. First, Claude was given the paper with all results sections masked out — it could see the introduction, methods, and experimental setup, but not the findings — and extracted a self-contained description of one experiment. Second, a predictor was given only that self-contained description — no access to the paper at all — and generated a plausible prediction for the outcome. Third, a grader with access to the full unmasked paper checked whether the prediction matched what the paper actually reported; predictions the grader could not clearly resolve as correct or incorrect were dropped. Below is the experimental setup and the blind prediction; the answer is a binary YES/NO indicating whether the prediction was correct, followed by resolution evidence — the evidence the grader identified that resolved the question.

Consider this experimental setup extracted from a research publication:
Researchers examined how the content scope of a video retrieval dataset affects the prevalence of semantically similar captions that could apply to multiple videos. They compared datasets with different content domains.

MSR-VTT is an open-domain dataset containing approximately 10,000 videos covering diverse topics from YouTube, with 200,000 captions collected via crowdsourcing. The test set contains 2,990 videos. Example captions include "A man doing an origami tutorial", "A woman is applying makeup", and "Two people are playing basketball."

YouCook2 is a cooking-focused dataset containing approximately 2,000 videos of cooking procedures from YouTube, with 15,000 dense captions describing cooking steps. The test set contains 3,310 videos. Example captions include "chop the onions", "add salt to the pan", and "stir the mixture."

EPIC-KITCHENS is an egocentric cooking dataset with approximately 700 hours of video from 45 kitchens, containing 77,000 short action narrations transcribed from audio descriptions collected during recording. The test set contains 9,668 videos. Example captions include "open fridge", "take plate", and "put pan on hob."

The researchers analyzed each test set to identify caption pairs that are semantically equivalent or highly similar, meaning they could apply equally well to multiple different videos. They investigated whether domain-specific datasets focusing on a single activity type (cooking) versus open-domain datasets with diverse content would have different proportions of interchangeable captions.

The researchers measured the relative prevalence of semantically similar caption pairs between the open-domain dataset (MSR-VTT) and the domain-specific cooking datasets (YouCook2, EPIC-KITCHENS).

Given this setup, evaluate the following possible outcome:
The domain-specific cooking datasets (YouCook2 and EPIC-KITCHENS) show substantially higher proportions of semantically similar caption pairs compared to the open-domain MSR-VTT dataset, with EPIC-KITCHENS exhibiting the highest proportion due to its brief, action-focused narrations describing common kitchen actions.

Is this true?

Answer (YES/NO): NO